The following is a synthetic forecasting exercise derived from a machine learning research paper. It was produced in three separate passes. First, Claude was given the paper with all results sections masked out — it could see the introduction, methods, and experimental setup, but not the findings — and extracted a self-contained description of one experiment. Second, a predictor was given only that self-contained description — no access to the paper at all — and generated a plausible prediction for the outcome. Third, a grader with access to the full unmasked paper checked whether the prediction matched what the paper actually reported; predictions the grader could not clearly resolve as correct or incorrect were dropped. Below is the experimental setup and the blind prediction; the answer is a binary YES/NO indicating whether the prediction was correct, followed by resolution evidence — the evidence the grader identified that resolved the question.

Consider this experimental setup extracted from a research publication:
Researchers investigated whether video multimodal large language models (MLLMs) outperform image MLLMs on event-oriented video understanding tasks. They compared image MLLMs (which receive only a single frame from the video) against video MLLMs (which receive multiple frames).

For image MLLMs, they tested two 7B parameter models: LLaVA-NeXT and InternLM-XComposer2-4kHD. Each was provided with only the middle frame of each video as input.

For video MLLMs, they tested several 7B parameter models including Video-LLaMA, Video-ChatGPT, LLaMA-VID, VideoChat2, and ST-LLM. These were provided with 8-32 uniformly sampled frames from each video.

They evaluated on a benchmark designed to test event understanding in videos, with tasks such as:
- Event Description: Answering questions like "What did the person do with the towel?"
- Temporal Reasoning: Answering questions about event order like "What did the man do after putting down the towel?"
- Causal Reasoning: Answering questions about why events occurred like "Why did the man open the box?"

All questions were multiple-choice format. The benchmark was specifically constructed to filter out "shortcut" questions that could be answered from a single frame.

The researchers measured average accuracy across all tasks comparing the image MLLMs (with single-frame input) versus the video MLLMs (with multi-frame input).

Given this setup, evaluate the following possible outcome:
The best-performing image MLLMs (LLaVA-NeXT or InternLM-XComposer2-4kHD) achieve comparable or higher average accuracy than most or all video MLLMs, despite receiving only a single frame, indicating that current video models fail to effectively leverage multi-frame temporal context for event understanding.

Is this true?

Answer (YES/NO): YES